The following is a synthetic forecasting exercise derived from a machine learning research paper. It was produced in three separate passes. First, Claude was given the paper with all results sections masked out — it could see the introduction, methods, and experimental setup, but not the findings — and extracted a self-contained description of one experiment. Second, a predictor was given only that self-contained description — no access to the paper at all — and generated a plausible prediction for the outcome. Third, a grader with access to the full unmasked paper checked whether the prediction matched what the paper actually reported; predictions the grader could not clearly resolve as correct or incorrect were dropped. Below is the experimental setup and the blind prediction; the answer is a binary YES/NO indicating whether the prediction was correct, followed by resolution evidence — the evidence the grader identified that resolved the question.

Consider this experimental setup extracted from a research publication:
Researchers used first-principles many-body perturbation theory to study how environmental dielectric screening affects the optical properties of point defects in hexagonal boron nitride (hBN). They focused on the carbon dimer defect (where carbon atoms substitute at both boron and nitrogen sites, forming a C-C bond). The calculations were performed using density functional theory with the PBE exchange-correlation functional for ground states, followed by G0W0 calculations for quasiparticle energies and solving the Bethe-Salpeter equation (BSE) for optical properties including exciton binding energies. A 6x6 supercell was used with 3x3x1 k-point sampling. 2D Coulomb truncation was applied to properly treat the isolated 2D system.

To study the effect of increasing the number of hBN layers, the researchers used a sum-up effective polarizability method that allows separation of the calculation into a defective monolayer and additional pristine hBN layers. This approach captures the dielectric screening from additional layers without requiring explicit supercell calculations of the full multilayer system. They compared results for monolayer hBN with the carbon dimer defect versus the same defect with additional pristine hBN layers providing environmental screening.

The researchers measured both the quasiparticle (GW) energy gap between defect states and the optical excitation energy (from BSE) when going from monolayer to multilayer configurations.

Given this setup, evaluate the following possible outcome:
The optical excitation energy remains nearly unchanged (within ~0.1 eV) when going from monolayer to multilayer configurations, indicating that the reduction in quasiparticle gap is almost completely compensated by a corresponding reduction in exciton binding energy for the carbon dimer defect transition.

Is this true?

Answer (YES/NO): YES